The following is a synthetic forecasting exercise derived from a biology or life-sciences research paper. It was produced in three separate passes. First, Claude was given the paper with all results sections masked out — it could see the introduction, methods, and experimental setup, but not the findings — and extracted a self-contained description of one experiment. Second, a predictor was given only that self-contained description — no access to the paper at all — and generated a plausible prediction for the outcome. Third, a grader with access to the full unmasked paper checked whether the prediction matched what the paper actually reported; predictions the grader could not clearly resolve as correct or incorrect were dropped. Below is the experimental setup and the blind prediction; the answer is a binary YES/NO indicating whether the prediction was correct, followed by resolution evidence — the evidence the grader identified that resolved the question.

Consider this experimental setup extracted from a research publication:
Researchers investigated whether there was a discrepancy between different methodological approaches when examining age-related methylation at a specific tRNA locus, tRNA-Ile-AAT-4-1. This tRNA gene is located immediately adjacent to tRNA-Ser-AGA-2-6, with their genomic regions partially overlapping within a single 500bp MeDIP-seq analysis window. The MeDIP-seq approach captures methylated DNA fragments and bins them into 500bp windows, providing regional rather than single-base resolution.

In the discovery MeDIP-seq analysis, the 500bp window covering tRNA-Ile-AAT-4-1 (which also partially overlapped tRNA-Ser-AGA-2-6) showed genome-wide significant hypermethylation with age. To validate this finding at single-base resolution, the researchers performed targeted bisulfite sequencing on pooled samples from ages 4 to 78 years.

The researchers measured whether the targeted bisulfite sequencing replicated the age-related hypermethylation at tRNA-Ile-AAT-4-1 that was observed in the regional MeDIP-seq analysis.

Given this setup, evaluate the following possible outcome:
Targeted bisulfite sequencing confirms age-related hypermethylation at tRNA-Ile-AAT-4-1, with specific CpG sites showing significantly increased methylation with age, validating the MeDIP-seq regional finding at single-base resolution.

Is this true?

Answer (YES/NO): NO